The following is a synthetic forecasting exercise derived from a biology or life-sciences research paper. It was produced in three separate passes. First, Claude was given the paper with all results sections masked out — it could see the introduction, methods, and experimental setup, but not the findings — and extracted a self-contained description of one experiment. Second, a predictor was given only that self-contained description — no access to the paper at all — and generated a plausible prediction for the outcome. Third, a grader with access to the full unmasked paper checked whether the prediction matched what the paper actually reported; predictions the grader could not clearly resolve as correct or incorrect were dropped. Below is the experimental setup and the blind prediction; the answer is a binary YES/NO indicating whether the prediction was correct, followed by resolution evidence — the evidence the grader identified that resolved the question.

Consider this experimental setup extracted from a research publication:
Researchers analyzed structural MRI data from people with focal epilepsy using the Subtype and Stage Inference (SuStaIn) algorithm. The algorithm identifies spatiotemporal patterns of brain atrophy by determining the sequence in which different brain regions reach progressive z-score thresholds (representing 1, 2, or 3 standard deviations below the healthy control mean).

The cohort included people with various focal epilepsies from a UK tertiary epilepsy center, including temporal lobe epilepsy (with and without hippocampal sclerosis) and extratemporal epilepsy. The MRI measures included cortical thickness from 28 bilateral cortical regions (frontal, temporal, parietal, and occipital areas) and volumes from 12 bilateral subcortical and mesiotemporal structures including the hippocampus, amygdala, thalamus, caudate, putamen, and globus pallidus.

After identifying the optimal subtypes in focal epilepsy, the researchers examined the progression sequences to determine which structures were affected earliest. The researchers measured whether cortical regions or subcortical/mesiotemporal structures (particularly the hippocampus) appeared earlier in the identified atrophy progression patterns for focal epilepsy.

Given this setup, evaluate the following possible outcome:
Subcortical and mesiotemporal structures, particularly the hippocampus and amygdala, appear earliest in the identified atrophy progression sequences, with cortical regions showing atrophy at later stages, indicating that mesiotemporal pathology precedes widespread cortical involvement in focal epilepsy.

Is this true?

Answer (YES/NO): NO